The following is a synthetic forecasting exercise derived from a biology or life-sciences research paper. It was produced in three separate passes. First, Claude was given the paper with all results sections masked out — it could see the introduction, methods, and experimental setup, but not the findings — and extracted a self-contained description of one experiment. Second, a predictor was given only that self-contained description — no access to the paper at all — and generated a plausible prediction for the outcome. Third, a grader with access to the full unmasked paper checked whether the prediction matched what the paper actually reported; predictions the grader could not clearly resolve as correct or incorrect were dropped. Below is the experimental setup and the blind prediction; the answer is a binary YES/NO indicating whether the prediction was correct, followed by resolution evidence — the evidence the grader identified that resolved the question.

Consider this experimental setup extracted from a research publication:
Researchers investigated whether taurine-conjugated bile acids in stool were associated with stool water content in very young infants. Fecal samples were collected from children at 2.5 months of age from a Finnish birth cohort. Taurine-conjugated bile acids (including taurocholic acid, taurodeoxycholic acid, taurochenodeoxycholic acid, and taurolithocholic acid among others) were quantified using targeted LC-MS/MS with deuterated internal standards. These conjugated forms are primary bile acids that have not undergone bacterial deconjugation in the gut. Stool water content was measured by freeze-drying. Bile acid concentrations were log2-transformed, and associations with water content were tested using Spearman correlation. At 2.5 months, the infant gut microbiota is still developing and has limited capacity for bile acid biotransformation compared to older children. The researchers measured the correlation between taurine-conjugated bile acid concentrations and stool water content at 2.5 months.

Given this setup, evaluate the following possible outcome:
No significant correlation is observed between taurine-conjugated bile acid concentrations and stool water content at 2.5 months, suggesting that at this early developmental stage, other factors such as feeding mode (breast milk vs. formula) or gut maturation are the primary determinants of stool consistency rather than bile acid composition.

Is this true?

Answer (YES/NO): NO